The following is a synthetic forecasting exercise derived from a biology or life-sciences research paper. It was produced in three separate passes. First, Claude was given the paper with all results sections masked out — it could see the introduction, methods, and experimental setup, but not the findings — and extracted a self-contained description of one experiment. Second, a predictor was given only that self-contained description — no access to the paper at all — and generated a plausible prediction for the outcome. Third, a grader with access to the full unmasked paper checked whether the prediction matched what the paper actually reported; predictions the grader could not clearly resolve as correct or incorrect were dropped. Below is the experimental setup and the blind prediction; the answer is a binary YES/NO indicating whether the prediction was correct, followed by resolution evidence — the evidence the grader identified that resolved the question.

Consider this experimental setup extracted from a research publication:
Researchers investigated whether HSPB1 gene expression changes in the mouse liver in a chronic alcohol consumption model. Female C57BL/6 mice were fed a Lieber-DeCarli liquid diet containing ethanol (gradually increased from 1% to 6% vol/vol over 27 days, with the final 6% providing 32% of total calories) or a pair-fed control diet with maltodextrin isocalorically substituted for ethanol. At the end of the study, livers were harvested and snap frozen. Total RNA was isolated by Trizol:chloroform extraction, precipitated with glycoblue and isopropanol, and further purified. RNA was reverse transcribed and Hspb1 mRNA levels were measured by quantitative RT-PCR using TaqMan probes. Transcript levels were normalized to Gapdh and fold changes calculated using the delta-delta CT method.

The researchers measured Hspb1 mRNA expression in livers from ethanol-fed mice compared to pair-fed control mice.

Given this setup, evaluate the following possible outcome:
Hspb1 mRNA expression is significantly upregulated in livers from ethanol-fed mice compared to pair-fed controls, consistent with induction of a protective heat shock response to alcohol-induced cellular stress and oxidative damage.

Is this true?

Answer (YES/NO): YES